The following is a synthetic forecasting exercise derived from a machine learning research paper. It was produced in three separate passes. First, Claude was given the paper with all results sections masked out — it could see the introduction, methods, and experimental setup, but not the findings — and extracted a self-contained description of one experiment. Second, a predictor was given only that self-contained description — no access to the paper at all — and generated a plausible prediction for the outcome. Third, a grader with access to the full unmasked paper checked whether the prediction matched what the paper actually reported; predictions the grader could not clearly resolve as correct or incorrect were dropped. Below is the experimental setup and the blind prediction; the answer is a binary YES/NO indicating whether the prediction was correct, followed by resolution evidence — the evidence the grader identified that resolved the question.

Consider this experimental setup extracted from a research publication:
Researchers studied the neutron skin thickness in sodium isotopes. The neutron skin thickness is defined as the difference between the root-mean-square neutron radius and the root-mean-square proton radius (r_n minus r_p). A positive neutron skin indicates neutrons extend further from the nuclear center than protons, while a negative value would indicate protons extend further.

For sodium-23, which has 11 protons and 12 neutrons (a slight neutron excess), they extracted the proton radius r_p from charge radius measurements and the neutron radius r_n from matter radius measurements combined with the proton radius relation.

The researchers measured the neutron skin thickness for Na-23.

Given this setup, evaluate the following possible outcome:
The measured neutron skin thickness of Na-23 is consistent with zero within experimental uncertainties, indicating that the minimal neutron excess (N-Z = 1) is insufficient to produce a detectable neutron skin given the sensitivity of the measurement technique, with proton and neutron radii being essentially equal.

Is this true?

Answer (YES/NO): YES